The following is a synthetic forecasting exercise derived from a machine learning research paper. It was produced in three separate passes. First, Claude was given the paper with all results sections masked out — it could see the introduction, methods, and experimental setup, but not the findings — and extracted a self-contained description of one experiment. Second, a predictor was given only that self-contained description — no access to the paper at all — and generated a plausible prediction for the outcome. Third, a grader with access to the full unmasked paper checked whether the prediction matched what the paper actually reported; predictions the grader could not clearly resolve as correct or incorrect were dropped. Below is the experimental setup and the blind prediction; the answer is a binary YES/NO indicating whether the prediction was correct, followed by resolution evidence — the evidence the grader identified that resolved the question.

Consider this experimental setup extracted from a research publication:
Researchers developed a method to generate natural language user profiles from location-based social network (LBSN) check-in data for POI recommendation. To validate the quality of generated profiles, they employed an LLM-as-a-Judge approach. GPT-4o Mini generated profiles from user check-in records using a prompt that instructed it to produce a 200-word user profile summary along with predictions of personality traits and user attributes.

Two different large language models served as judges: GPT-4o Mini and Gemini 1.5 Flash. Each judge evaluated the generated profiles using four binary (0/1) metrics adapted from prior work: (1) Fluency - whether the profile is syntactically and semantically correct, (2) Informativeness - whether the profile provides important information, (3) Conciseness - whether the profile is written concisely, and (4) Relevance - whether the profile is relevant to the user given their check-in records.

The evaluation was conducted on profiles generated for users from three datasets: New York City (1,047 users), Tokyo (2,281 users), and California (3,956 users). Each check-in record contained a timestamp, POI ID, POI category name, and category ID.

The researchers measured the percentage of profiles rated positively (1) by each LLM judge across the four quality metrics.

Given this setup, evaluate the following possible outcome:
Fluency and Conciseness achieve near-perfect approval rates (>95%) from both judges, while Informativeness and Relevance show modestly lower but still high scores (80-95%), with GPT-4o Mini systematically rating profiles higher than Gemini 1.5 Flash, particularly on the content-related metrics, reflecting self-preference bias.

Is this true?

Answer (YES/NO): NO